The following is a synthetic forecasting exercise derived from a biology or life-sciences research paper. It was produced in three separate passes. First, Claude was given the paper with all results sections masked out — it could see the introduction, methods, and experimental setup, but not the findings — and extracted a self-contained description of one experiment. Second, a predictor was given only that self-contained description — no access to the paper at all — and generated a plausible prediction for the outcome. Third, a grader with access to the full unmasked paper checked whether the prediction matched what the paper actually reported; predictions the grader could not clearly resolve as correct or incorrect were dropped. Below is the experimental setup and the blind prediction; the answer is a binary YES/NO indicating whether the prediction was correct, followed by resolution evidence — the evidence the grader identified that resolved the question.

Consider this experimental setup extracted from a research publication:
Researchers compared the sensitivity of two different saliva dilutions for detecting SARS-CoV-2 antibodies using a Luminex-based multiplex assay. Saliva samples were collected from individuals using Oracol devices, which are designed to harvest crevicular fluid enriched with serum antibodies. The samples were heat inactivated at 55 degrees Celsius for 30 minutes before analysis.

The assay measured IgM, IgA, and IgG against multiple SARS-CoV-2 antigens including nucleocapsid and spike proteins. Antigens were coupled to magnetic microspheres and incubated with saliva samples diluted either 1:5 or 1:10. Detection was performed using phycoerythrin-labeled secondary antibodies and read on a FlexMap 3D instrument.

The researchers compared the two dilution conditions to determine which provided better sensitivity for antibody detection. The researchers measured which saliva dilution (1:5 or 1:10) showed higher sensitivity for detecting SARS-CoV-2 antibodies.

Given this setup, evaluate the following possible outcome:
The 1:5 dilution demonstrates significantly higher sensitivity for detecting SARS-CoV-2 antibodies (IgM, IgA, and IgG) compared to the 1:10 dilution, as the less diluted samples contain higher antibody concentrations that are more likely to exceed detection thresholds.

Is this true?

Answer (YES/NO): NO